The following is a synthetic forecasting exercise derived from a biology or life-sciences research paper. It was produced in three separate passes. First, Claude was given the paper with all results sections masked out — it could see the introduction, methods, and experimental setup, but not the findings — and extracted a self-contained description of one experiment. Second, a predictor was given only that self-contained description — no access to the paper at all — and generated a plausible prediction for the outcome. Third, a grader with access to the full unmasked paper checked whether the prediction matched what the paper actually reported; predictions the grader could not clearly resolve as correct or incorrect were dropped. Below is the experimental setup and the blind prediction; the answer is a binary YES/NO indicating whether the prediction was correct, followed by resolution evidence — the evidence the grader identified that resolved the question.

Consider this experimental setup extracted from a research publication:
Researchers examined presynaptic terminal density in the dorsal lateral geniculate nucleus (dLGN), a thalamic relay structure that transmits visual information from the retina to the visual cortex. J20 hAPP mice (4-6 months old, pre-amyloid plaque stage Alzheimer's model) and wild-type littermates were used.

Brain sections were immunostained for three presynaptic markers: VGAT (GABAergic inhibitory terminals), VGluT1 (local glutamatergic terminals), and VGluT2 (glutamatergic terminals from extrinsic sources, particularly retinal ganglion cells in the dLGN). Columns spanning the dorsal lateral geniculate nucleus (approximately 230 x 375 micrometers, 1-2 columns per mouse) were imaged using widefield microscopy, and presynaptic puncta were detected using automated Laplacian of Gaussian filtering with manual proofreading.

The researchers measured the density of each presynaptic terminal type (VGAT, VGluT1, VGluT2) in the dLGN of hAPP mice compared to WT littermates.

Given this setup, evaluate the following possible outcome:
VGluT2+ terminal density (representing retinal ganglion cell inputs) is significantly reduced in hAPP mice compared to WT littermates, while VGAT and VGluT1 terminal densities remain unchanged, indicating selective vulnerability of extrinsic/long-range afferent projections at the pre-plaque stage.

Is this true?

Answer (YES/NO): NO